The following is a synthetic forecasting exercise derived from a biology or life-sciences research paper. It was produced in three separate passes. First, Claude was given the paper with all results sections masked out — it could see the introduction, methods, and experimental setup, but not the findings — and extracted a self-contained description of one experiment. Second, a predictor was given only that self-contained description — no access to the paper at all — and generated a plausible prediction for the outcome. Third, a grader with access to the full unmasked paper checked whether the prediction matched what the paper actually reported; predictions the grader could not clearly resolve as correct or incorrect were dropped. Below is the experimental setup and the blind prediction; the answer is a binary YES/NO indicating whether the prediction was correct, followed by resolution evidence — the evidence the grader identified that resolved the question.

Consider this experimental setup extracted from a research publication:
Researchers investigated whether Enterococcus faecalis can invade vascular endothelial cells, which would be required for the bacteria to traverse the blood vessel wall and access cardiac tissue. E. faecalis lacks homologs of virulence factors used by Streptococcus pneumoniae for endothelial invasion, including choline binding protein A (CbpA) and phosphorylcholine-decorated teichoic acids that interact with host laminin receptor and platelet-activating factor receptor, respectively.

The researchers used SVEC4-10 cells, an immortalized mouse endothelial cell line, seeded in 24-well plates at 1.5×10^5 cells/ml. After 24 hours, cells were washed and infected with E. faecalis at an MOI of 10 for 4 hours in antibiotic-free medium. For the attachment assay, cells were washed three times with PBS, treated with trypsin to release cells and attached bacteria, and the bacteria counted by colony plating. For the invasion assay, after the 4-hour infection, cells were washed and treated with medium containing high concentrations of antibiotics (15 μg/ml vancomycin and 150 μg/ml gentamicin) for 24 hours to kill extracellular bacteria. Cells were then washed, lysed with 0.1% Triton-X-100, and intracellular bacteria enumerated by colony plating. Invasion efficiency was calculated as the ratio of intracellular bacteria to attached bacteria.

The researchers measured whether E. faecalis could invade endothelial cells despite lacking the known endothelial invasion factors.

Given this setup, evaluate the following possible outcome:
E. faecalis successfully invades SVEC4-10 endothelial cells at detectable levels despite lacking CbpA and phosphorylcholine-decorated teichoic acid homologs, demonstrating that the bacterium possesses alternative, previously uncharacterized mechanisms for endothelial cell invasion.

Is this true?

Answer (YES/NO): YES